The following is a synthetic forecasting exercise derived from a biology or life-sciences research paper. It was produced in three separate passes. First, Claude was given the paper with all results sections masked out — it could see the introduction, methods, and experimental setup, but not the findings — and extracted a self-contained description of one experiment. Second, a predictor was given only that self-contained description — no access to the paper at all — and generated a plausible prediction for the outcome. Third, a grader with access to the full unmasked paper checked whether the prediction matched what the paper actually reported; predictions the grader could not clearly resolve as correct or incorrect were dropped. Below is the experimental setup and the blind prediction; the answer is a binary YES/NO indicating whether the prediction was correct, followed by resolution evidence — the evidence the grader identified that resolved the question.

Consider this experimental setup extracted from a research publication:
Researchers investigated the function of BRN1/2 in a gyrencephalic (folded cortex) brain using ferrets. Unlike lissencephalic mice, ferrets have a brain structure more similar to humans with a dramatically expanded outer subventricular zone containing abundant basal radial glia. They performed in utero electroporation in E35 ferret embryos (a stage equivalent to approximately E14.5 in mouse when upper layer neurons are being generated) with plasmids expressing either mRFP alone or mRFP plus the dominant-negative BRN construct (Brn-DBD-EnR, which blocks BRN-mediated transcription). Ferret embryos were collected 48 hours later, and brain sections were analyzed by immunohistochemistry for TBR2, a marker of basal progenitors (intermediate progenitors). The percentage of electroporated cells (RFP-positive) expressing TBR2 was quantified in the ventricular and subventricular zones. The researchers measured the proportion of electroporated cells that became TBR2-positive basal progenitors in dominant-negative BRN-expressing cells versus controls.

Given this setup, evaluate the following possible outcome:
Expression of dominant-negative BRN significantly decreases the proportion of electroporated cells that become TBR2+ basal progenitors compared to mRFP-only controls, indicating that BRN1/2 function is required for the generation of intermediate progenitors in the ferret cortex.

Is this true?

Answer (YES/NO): YES